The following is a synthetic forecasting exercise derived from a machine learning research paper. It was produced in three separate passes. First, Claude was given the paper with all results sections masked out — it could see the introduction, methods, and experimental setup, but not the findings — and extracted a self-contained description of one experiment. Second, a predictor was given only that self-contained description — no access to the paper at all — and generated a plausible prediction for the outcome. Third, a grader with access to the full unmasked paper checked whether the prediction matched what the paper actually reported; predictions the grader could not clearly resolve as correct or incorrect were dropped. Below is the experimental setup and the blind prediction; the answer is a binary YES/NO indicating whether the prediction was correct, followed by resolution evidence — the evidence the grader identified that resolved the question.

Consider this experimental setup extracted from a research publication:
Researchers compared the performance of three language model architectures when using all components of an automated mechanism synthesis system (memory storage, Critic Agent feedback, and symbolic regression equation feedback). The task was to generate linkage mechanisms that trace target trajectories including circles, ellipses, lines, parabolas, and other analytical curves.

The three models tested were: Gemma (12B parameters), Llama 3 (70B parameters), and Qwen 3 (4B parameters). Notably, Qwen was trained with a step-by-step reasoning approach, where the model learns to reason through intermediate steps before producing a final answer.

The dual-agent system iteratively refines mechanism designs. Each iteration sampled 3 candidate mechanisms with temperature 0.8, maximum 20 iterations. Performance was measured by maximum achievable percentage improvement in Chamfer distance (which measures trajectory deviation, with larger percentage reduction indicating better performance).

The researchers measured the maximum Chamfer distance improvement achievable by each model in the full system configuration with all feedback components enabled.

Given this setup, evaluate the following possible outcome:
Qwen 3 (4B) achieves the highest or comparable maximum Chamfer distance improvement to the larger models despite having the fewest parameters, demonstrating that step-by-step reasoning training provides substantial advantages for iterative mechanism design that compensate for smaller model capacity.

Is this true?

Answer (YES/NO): NO